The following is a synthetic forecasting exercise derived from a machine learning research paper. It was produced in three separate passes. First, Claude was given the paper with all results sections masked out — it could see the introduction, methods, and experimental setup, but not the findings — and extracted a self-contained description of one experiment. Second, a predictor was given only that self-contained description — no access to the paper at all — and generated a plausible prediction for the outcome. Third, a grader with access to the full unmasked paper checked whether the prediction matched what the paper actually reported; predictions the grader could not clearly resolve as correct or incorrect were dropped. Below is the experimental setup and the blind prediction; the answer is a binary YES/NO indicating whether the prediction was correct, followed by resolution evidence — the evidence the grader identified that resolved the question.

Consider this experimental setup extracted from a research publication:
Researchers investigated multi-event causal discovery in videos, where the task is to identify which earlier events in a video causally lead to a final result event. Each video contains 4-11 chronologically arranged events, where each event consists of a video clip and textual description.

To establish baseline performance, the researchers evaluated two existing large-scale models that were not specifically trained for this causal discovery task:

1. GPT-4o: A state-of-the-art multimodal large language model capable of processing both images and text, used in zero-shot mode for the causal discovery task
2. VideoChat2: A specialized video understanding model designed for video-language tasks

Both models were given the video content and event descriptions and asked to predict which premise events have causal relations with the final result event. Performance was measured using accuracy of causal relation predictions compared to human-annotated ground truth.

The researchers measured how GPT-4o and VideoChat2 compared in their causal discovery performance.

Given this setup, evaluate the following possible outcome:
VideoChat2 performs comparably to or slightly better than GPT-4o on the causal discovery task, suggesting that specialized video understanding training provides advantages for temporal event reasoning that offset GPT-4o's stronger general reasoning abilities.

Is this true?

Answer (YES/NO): NO